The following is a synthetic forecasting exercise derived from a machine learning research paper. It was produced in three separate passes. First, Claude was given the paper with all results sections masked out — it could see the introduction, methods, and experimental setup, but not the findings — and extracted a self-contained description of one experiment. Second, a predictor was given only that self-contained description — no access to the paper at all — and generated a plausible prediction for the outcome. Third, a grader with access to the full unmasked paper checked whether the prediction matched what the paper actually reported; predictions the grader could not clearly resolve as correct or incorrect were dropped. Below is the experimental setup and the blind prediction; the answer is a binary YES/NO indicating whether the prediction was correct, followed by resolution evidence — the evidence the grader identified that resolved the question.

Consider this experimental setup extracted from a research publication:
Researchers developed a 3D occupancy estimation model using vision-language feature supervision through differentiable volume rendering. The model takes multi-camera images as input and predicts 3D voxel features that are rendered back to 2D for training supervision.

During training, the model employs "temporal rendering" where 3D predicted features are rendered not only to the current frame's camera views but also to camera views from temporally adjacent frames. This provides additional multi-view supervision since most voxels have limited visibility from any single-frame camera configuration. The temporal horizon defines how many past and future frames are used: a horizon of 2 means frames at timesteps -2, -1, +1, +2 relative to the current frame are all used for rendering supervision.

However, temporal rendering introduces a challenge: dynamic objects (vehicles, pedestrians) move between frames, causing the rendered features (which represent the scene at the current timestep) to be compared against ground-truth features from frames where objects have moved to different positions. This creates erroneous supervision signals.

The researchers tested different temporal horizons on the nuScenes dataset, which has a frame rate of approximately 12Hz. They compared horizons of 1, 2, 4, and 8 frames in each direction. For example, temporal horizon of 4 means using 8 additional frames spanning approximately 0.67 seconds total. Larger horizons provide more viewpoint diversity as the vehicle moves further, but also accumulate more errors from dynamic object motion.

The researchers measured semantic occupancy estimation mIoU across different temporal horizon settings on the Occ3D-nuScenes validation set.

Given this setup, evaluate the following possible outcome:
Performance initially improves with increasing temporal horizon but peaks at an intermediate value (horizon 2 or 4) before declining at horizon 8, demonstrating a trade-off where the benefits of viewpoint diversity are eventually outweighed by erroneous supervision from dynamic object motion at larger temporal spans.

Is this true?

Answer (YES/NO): NO